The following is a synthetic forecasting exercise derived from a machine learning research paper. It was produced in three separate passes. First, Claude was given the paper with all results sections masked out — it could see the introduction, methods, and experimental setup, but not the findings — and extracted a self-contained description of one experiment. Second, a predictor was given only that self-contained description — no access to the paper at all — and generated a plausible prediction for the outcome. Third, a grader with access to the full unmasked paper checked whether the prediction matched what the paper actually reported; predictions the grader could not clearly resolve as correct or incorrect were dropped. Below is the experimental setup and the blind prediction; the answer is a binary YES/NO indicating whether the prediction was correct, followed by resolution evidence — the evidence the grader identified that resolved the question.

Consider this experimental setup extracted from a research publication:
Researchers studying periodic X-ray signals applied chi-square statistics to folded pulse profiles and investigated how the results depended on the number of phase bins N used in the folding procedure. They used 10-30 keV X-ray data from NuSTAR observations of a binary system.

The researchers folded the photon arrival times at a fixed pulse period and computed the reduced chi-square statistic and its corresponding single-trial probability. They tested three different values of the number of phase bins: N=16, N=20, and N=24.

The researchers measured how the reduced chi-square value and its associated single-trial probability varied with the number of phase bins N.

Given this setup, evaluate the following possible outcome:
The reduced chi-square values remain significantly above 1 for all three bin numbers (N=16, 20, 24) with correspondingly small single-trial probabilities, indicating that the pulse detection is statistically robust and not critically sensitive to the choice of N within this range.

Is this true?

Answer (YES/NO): NO